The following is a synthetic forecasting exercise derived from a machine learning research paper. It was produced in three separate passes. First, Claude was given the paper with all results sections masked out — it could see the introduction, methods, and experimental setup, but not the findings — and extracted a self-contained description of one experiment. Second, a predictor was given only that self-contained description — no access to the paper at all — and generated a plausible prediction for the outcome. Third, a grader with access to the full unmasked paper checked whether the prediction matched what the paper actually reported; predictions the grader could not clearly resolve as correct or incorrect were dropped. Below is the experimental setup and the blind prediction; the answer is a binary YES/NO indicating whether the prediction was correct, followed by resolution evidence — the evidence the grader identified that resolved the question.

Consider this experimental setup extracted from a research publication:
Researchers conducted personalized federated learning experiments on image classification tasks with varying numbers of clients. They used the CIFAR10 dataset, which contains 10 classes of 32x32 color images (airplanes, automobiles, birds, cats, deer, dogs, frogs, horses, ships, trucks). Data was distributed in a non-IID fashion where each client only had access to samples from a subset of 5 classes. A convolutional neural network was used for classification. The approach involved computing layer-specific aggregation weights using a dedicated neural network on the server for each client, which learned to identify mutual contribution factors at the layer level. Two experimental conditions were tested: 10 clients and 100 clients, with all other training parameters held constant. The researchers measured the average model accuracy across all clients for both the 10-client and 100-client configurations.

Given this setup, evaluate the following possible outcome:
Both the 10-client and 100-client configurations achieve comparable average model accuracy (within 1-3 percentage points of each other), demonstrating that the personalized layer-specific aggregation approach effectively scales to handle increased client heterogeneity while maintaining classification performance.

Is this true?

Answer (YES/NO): NO